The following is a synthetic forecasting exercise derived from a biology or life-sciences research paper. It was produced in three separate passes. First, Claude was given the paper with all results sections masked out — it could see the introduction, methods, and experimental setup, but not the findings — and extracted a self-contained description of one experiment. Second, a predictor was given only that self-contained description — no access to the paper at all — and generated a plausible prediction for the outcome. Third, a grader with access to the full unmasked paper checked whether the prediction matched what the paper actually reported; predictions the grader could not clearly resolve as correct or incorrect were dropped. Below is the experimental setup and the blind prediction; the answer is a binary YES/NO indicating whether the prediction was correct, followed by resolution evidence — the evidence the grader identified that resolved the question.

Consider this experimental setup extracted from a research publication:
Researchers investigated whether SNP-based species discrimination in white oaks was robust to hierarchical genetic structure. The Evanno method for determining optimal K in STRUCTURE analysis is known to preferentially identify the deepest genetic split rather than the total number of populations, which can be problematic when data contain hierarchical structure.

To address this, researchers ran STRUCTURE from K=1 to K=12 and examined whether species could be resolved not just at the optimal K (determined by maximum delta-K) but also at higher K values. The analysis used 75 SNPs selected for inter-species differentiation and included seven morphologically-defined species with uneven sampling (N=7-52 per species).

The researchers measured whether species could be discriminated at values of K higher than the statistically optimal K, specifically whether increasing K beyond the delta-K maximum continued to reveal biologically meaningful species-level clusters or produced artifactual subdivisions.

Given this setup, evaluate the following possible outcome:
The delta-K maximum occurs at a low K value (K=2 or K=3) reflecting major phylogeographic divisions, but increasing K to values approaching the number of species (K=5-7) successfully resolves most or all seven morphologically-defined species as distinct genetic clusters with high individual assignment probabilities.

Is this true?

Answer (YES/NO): NO